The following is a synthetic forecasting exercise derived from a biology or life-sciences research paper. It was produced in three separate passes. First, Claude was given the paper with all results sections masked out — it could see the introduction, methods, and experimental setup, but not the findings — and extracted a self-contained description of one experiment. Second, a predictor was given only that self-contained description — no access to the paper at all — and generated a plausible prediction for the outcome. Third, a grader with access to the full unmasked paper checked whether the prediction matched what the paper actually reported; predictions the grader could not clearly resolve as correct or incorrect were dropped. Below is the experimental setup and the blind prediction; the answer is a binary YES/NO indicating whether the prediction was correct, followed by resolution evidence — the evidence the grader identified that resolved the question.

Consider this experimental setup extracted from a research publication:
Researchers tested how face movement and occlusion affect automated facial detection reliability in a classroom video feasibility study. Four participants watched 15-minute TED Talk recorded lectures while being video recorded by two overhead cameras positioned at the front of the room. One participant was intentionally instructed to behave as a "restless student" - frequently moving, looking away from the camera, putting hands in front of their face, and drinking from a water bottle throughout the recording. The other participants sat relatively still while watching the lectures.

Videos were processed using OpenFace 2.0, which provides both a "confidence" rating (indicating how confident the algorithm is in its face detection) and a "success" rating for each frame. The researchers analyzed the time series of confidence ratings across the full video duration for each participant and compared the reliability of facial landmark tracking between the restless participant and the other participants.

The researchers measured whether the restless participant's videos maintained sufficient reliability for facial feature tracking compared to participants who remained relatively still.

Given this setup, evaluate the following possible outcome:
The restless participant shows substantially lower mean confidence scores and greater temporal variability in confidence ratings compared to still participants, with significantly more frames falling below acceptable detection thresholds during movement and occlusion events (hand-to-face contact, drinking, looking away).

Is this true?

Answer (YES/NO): YES